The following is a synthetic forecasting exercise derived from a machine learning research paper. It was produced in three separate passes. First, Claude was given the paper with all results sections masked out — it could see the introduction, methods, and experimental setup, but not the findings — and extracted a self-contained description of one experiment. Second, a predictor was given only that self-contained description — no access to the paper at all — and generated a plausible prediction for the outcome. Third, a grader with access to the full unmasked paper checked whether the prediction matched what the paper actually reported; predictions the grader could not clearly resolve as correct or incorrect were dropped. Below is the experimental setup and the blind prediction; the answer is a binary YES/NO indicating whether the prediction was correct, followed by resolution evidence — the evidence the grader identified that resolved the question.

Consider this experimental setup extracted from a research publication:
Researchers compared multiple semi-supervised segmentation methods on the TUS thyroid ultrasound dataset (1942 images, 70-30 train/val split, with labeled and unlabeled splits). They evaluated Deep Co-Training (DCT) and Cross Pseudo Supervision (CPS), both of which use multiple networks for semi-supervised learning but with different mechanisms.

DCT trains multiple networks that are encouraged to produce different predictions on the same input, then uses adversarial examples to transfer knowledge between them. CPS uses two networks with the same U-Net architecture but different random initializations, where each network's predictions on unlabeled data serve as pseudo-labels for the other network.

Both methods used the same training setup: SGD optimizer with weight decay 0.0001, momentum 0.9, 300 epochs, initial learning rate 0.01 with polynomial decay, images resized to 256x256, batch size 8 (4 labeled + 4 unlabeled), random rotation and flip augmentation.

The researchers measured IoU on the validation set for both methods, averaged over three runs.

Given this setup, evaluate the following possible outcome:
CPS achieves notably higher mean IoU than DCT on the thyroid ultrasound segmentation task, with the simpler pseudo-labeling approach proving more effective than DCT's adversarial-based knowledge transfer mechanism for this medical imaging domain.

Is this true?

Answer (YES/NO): NO